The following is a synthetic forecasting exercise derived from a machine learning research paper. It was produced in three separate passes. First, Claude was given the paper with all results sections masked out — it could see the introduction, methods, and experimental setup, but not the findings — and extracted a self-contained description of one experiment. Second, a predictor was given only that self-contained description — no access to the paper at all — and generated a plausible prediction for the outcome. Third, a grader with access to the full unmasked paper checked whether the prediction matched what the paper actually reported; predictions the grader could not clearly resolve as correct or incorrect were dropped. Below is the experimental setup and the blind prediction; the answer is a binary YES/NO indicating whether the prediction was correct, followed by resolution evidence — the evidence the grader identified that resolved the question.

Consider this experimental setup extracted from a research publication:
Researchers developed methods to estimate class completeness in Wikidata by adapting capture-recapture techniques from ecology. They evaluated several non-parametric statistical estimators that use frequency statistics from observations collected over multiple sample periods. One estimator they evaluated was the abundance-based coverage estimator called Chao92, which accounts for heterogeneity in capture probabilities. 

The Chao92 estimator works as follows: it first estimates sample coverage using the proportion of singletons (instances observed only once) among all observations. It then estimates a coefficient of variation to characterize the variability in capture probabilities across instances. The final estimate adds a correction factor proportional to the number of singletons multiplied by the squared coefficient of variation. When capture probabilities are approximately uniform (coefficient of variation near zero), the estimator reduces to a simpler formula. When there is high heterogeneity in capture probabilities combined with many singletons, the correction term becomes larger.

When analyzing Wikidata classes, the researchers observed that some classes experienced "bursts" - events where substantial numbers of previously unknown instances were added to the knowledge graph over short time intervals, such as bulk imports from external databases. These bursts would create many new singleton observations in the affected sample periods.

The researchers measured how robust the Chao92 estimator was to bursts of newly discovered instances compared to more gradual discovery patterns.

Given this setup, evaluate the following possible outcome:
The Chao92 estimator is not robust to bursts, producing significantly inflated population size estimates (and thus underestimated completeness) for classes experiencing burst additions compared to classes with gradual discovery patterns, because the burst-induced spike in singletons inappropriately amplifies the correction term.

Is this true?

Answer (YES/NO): YES